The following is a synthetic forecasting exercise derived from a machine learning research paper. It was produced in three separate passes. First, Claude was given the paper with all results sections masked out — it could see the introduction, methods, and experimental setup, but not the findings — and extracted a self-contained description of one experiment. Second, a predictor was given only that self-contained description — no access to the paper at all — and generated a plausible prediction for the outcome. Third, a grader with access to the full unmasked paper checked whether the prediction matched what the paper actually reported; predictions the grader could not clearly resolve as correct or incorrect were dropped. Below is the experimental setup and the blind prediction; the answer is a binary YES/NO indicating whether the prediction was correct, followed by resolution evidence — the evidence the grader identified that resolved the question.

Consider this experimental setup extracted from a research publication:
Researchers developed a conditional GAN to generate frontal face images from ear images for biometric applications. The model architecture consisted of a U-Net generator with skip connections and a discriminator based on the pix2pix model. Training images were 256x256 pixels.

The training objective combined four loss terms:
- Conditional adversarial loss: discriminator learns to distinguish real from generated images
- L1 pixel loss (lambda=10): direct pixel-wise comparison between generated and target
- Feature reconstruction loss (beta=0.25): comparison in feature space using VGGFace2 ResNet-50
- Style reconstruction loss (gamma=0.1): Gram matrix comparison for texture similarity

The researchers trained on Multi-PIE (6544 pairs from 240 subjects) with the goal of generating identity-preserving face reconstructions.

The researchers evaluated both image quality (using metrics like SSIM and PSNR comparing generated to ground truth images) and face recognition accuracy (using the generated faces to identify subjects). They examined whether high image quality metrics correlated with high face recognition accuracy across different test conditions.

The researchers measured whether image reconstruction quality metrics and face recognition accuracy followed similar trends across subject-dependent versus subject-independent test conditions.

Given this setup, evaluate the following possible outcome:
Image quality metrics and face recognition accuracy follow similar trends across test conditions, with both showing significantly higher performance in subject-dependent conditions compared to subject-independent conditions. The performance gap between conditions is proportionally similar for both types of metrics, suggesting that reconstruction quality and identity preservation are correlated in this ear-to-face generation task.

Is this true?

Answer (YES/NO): NO